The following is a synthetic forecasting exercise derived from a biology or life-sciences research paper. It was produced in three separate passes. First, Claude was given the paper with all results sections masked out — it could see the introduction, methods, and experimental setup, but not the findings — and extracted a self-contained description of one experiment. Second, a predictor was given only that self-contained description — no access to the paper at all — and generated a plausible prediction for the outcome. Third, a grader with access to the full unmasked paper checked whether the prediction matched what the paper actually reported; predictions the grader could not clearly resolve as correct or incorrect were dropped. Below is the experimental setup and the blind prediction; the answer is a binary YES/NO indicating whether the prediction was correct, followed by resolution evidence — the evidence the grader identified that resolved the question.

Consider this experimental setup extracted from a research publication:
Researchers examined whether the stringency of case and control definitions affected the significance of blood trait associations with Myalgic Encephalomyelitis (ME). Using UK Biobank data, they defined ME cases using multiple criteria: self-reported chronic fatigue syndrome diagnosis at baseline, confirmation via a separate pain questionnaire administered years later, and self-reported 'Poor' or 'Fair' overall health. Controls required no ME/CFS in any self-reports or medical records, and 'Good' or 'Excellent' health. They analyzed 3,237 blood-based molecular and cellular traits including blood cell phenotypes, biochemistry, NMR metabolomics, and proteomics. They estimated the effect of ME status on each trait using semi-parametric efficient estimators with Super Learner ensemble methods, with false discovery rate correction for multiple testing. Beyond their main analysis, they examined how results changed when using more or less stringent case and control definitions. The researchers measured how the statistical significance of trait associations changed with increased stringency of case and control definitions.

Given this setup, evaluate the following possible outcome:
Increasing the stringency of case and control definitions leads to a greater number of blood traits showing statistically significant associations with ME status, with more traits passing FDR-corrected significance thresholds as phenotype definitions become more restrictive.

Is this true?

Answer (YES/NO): NO